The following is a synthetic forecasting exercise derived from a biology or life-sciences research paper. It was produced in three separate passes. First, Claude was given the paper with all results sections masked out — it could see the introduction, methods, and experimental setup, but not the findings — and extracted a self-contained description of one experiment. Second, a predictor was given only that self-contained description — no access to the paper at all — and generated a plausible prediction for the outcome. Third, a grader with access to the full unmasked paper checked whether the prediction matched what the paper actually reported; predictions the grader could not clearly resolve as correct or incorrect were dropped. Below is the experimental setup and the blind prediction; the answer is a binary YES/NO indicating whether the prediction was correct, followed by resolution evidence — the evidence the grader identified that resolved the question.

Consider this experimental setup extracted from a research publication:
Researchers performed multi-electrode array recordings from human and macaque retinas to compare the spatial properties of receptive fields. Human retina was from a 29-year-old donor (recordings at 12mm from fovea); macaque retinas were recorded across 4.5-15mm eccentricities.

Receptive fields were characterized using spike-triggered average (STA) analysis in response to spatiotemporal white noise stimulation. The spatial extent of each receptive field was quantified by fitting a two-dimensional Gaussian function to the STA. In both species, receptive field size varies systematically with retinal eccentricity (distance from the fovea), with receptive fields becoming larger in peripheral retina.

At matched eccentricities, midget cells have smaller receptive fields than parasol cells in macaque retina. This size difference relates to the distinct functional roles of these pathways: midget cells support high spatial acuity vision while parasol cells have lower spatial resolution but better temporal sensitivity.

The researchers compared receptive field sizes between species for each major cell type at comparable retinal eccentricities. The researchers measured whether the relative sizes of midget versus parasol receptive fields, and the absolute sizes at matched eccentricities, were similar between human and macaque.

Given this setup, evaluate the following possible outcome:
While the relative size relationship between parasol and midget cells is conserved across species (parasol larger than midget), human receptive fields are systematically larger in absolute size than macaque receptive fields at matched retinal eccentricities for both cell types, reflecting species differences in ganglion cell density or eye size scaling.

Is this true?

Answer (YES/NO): YES